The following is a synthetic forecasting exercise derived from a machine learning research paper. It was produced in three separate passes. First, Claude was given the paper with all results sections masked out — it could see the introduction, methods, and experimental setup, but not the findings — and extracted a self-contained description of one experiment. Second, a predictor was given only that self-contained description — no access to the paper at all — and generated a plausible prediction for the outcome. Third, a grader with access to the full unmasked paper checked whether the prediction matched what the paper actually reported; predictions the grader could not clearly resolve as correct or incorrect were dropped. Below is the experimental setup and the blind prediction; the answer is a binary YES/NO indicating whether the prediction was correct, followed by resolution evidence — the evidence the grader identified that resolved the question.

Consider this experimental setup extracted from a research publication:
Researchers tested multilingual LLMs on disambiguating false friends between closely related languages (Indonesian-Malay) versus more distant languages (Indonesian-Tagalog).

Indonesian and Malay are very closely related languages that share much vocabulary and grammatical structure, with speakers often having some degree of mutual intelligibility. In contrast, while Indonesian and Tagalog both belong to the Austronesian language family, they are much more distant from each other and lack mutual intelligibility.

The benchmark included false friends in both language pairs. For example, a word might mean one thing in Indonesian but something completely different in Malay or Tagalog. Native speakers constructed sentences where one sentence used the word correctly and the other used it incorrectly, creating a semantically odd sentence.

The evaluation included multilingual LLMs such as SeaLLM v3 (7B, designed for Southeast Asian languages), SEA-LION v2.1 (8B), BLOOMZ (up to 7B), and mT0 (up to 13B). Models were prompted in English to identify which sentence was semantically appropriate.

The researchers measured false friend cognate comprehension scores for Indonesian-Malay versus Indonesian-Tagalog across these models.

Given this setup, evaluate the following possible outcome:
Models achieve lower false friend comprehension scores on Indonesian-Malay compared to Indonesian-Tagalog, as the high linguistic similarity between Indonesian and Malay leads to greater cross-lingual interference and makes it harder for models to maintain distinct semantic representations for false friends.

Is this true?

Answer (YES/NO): YES